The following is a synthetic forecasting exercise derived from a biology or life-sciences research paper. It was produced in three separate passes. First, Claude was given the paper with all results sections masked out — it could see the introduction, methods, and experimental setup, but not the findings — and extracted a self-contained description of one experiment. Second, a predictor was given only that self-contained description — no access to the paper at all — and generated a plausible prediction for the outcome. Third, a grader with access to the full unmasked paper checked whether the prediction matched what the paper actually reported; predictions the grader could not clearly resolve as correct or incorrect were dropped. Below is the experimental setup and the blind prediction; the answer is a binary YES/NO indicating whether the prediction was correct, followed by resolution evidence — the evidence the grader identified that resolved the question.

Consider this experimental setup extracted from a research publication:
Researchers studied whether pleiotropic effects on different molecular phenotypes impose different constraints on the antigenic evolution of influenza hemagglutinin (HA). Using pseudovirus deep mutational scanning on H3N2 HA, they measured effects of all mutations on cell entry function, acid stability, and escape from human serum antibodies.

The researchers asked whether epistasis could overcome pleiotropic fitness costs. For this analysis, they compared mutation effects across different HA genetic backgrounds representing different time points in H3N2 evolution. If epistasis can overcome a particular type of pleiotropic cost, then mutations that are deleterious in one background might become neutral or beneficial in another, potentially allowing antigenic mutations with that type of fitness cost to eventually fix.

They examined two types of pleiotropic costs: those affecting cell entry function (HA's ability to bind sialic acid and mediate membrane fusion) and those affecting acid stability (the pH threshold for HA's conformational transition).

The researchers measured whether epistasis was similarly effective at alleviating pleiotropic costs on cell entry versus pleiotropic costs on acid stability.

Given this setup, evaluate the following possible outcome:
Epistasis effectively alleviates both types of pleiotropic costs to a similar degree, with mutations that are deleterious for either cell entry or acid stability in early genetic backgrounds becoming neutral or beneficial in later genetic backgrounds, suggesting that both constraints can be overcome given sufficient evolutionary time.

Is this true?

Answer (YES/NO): NO